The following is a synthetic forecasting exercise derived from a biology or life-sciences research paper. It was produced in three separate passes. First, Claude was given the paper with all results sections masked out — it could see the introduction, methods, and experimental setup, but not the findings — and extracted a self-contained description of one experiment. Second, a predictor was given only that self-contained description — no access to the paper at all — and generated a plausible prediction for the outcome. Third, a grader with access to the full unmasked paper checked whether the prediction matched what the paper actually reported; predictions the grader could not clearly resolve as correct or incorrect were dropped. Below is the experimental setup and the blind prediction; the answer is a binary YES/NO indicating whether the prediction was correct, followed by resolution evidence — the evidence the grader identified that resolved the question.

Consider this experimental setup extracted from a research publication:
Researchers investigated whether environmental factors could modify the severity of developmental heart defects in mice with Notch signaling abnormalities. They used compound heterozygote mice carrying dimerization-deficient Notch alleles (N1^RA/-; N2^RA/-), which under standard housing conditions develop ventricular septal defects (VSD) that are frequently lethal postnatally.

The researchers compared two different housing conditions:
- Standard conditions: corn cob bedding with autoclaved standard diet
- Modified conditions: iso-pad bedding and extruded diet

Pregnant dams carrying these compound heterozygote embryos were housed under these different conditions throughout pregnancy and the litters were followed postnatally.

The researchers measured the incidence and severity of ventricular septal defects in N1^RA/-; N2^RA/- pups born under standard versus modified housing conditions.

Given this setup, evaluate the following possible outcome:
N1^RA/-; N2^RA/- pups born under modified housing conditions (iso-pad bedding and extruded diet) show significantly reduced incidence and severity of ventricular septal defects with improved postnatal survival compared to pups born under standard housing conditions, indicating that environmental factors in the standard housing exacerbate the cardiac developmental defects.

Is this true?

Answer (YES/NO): YES